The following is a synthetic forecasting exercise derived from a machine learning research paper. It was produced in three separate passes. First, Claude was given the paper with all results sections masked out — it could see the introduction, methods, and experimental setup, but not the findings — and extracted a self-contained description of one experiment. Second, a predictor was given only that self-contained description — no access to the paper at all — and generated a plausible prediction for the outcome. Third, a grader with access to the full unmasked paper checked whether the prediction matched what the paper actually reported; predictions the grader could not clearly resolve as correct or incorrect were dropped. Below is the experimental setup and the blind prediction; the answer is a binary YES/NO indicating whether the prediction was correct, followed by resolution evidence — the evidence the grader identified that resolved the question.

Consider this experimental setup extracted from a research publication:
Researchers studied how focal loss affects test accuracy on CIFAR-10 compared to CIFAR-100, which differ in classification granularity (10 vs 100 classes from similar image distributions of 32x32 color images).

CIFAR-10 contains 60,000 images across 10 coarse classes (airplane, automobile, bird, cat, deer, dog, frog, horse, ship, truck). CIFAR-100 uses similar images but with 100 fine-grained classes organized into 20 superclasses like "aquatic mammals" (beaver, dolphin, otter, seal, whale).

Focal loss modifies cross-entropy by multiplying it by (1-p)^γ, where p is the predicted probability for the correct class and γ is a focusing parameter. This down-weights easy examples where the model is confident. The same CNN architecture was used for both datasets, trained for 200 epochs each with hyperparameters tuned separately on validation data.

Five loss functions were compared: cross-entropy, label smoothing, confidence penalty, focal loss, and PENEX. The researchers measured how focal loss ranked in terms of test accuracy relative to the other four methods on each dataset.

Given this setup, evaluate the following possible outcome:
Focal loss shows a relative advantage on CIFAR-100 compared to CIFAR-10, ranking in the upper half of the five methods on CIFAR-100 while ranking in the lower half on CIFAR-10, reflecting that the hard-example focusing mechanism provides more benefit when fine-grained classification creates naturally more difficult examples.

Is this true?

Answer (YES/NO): NO